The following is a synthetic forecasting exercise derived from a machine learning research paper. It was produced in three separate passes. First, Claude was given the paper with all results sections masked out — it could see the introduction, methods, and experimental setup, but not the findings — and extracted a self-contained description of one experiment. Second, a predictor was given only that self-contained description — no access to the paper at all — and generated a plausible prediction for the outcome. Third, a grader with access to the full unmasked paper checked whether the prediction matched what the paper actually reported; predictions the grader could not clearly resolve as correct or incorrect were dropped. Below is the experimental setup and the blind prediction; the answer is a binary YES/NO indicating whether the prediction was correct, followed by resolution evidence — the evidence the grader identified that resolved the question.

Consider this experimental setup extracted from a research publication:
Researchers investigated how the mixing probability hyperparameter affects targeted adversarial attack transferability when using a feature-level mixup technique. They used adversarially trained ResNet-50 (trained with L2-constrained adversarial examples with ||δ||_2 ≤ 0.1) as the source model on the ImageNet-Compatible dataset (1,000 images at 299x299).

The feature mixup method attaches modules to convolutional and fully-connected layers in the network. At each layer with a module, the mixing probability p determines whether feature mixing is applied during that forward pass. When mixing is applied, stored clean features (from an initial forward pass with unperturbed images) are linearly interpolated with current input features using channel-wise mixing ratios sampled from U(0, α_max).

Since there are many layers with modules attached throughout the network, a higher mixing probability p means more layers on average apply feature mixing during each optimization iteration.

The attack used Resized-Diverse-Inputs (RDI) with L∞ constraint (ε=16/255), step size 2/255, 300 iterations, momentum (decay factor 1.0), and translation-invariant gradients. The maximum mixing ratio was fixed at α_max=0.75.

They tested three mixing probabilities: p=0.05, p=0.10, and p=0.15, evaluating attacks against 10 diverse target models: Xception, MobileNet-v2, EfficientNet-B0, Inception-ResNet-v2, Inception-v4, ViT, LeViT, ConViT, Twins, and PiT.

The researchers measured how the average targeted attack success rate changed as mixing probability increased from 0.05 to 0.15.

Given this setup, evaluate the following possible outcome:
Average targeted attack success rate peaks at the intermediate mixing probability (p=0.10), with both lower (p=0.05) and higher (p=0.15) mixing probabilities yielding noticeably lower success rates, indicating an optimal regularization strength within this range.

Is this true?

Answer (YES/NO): YES